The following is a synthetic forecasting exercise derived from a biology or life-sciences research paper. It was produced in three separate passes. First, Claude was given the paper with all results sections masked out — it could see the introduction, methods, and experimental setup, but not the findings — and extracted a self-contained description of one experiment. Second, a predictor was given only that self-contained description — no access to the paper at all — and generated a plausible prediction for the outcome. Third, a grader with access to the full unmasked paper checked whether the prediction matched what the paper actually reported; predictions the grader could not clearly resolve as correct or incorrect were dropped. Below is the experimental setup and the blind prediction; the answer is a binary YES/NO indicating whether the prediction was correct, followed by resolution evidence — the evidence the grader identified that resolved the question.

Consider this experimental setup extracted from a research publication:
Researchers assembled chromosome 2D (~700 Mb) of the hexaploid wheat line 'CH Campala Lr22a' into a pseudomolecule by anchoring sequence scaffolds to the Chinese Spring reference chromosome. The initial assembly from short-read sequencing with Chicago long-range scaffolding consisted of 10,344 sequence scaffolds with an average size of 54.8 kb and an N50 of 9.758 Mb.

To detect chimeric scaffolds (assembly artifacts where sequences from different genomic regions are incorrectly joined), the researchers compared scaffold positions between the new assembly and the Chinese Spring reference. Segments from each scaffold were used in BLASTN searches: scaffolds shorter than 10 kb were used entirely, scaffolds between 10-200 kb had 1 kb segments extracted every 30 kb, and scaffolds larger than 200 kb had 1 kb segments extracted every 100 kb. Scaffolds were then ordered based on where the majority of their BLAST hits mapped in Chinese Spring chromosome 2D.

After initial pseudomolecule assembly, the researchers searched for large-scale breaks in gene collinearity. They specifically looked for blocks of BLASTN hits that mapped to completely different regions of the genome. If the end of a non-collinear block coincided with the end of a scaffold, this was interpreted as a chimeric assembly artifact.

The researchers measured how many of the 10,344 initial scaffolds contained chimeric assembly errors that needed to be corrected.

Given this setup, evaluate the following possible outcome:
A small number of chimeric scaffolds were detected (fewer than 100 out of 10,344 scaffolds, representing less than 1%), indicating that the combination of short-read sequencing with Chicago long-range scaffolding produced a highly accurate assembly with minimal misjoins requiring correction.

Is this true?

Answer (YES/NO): YES